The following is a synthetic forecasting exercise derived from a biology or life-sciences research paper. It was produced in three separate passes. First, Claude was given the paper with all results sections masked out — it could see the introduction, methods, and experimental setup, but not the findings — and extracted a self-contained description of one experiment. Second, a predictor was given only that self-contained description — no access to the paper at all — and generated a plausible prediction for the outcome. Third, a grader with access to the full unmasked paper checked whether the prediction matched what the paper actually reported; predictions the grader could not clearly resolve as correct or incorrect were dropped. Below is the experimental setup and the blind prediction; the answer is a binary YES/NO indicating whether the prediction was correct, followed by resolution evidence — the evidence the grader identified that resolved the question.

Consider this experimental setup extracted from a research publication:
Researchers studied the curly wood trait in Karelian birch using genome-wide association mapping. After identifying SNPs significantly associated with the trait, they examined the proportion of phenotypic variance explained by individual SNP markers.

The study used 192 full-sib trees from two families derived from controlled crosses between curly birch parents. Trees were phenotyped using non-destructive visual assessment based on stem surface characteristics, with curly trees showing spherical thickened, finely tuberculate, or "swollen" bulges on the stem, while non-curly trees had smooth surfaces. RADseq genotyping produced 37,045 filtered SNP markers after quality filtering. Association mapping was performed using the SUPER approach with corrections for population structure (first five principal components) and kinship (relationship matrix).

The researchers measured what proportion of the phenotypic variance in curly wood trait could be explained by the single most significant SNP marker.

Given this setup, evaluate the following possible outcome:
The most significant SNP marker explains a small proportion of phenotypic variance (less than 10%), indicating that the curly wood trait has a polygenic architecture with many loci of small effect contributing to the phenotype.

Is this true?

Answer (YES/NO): NO